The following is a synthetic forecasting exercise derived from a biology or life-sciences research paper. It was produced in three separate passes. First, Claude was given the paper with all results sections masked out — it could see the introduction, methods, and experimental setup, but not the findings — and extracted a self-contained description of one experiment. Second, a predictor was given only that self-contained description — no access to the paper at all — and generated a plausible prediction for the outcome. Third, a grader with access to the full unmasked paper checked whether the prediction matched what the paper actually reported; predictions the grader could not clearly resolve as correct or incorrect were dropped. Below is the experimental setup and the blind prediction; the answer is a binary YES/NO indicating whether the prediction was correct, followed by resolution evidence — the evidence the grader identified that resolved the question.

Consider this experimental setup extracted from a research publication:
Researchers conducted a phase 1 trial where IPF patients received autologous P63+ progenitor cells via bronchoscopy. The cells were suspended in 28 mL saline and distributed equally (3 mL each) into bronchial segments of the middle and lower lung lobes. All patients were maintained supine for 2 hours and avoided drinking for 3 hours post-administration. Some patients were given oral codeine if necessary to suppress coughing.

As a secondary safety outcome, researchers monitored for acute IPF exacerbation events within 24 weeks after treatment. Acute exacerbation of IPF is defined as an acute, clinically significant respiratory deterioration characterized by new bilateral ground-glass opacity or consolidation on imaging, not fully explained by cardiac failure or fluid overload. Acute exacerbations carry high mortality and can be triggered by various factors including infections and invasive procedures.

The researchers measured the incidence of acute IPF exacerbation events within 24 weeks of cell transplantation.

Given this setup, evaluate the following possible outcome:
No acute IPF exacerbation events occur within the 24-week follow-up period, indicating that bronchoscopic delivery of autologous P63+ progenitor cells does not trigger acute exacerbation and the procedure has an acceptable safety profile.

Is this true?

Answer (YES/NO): YES